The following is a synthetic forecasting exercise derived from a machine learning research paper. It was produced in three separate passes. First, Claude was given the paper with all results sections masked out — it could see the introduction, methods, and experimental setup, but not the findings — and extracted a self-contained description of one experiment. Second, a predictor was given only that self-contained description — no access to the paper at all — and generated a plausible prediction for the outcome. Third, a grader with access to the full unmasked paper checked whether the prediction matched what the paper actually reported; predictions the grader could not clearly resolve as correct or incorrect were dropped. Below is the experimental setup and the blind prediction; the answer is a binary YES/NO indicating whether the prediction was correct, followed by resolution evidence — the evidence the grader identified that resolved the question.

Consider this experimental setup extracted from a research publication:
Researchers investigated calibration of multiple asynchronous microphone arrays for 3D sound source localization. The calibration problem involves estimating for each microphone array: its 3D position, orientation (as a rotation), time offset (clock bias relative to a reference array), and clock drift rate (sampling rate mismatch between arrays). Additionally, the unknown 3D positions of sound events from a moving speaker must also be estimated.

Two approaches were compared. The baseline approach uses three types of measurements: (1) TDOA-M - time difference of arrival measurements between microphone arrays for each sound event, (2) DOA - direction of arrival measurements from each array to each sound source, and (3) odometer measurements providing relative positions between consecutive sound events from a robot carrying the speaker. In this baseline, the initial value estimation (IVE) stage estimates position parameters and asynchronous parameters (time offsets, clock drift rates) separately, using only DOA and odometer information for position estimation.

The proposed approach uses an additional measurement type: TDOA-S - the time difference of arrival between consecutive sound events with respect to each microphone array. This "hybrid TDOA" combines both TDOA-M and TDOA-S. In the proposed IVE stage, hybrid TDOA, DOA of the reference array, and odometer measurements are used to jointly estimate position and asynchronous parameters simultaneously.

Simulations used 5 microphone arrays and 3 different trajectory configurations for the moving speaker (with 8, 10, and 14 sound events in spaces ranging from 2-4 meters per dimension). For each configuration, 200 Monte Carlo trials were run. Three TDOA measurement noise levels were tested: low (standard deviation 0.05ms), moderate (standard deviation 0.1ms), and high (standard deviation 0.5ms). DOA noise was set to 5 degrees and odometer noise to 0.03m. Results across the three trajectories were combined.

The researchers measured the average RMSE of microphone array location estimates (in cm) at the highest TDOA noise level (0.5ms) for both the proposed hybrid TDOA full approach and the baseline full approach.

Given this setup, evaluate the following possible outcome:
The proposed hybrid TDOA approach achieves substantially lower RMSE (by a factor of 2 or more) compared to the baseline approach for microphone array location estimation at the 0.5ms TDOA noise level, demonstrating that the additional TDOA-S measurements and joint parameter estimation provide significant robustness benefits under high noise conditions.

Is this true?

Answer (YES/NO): NO